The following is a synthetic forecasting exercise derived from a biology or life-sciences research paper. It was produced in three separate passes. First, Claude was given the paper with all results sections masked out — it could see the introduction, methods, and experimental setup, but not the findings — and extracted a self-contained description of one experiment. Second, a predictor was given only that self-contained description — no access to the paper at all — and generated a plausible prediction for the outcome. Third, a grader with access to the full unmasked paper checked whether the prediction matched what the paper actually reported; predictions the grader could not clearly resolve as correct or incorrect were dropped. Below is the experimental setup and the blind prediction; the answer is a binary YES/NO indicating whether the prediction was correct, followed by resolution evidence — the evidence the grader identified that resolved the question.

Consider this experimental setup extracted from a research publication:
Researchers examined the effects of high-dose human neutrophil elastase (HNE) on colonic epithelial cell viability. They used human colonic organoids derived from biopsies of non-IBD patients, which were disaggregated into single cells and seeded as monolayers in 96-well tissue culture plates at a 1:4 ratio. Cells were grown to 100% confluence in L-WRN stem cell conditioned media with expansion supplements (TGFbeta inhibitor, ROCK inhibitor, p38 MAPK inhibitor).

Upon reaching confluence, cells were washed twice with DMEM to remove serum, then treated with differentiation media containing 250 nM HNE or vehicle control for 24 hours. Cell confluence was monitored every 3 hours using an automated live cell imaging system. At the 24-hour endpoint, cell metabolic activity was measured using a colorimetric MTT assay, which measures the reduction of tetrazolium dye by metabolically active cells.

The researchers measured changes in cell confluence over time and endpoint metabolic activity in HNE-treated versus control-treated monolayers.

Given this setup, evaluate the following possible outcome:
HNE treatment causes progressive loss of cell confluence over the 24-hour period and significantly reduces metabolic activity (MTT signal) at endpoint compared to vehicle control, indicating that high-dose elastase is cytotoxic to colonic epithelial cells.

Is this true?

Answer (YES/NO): YES